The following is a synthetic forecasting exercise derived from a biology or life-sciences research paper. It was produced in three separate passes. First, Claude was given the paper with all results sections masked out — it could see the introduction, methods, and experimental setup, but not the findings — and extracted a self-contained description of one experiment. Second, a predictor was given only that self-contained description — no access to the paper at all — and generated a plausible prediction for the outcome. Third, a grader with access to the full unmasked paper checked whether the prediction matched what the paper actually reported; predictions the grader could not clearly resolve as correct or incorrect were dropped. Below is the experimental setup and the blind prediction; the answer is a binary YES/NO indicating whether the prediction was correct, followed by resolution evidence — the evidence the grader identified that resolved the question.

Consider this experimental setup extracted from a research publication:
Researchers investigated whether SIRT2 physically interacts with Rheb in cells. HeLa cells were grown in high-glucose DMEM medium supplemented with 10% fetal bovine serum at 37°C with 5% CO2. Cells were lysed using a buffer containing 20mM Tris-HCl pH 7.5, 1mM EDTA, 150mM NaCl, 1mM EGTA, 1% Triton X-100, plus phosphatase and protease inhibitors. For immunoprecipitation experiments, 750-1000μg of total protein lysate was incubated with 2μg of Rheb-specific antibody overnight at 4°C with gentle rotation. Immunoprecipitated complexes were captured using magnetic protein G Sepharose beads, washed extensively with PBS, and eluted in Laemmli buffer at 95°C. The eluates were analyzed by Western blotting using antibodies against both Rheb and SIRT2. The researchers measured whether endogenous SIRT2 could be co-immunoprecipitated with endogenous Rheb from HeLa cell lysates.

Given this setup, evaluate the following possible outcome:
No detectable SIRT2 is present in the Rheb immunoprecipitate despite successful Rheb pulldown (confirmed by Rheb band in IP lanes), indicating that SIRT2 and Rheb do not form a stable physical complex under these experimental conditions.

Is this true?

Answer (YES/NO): NO